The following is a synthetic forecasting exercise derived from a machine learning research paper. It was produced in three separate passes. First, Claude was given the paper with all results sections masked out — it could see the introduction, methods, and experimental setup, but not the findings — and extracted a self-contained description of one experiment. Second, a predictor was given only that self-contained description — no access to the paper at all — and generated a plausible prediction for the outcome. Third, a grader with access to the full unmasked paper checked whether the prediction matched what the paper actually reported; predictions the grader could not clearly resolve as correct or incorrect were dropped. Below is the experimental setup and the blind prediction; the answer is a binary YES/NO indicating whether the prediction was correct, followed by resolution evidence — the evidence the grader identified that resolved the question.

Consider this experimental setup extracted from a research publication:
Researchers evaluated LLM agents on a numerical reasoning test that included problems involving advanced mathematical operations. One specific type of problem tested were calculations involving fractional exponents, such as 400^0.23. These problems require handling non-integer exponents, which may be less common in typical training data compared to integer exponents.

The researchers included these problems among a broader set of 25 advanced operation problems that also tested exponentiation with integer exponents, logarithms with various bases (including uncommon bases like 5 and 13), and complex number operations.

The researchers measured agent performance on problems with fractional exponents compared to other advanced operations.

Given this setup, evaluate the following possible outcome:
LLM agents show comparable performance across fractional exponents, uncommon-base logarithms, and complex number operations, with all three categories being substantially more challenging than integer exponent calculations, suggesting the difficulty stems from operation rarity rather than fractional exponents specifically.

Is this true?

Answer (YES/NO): NO